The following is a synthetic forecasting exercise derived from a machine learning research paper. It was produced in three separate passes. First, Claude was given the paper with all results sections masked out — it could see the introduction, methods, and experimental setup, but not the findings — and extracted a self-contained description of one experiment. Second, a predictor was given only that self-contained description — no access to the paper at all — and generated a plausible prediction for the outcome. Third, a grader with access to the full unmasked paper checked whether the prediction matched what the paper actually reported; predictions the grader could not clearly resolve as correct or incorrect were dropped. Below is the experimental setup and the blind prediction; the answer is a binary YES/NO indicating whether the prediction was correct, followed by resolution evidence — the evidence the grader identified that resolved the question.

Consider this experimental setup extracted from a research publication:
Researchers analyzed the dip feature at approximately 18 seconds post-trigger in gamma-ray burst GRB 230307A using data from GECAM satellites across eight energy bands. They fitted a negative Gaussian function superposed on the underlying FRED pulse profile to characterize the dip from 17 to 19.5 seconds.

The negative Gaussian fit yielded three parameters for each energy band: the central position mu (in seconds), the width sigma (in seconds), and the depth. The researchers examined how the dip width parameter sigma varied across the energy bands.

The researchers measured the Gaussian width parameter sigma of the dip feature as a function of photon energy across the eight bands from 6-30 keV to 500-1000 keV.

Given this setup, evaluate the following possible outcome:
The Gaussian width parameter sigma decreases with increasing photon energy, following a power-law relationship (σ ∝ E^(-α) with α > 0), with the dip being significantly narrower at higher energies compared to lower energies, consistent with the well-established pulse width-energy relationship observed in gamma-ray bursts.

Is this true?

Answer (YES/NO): NO